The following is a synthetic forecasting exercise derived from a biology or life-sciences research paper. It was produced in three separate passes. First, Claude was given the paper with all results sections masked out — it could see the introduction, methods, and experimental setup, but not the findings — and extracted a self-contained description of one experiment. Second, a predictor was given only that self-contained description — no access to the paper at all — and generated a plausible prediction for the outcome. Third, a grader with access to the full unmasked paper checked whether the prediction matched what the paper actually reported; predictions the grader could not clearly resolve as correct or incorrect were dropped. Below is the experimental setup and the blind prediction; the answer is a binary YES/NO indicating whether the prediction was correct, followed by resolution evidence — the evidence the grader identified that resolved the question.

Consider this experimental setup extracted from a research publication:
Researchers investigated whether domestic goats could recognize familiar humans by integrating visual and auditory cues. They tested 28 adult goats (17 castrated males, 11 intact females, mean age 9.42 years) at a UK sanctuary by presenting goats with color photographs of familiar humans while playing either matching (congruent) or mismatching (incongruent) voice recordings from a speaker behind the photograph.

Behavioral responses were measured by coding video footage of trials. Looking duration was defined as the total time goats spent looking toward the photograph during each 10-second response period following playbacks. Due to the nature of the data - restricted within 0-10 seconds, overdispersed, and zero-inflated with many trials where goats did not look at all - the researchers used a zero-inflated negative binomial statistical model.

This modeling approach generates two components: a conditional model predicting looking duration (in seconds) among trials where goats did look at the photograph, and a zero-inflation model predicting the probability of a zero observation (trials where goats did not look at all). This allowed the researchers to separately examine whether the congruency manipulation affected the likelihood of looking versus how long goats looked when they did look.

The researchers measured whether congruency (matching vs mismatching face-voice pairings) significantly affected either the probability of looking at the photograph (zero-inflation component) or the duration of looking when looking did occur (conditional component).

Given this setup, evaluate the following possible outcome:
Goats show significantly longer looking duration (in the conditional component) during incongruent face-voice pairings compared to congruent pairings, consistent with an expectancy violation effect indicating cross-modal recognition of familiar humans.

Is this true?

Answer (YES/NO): NO